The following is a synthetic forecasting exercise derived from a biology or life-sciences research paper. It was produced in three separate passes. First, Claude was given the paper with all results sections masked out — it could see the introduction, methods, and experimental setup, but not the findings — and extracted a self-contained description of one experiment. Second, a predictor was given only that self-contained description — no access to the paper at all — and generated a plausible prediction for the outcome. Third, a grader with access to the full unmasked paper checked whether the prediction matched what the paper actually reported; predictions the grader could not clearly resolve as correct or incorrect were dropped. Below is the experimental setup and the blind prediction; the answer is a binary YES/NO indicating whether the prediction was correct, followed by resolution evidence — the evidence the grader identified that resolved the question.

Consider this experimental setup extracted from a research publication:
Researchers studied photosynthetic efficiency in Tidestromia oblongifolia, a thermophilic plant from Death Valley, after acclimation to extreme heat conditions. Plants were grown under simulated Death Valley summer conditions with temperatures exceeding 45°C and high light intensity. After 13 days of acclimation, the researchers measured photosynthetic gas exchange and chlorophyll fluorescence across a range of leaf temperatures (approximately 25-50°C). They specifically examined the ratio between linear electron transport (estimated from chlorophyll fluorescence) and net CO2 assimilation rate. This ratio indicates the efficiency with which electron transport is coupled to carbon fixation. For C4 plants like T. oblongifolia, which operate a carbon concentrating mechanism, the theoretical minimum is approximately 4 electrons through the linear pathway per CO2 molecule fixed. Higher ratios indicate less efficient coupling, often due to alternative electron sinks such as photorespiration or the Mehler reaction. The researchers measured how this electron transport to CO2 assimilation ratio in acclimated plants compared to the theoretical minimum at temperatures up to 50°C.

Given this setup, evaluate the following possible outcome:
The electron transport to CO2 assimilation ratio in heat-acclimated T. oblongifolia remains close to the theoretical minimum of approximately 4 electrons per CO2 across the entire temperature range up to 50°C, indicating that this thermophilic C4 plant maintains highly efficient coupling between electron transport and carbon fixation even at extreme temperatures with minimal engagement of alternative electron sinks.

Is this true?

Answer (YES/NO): YES